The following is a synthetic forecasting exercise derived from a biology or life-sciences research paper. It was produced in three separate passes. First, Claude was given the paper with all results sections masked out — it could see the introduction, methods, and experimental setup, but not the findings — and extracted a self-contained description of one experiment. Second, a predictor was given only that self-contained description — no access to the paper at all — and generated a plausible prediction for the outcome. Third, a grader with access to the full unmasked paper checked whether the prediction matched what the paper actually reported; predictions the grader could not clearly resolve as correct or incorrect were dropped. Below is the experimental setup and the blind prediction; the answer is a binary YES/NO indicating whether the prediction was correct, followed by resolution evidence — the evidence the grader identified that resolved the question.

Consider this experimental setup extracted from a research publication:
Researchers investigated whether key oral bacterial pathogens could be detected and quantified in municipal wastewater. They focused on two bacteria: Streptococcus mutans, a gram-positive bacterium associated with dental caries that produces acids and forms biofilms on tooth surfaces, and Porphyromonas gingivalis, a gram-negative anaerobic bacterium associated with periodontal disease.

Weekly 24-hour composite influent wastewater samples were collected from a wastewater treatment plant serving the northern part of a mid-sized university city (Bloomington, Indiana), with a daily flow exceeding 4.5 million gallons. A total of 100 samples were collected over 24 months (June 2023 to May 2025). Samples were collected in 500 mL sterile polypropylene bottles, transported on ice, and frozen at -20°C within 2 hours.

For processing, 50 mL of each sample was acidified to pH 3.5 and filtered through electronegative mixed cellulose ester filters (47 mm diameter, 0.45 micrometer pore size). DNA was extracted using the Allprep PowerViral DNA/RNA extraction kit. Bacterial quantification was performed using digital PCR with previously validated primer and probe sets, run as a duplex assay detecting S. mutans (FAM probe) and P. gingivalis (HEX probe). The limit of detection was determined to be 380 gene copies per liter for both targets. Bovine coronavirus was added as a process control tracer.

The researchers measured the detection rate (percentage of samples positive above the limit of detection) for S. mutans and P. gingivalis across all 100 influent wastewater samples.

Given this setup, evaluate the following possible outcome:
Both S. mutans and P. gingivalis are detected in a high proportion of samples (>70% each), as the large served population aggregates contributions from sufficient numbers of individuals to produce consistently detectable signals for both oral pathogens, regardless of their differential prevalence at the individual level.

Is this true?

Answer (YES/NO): NO